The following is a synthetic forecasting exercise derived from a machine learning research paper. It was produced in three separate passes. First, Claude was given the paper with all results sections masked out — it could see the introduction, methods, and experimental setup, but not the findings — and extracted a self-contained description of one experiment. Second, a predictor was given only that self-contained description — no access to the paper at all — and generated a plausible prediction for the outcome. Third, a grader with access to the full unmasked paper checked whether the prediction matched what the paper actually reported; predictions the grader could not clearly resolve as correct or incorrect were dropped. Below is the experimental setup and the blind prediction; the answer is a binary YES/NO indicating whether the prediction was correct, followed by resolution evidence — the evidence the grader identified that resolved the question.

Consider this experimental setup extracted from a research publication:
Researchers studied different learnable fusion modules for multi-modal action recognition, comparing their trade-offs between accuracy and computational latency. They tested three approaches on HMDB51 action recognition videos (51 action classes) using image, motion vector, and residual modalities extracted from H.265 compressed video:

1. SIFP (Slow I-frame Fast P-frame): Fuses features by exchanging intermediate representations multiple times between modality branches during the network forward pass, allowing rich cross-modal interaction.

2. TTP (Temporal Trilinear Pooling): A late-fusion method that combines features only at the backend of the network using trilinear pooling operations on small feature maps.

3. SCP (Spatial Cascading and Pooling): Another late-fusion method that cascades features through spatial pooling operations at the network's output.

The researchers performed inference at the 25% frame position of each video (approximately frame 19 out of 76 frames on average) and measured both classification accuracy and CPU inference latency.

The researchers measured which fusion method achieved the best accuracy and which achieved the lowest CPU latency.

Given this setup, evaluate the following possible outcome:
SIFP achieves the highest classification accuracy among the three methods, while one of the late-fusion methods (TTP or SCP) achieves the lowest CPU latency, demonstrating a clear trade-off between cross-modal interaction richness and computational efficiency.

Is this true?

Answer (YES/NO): YES